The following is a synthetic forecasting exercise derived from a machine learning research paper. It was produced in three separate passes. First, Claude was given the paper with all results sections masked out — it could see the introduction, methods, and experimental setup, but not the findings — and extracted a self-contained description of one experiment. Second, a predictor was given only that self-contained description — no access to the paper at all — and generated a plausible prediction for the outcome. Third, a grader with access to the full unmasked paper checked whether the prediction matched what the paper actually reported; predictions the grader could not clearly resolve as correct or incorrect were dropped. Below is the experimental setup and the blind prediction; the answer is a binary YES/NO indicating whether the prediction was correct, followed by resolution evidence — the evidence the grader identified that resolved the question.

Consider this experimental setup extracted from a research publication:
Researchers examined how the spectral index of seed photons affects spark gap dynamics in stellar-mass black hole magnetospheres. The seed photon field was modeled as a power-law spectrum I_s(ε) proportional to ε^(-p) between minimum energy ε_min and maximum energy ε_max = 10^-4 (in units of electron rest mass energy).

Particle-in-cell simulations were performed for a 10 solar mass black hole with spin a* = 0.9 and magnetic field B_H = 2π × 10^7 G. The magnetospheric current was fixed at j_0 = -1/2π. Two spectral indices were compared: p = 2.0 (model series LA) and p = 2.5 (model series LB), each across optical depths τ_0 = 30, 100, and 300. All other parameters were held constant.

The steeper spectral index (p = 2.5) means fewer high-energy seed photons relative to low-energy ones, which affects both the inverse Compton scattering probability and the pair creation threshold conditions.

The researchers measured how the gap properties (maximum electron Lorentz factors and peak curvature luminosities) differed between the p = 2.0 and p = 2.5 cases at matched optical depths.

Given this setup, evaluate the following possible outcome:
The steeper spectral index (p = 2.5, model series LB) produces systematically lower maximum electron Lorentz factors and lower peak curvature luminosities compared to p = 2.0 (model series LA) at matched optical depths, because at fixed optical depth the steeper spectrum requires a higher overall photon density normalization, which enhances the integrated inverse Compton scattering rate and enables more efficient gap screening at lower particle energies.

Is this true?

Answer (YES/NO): NO